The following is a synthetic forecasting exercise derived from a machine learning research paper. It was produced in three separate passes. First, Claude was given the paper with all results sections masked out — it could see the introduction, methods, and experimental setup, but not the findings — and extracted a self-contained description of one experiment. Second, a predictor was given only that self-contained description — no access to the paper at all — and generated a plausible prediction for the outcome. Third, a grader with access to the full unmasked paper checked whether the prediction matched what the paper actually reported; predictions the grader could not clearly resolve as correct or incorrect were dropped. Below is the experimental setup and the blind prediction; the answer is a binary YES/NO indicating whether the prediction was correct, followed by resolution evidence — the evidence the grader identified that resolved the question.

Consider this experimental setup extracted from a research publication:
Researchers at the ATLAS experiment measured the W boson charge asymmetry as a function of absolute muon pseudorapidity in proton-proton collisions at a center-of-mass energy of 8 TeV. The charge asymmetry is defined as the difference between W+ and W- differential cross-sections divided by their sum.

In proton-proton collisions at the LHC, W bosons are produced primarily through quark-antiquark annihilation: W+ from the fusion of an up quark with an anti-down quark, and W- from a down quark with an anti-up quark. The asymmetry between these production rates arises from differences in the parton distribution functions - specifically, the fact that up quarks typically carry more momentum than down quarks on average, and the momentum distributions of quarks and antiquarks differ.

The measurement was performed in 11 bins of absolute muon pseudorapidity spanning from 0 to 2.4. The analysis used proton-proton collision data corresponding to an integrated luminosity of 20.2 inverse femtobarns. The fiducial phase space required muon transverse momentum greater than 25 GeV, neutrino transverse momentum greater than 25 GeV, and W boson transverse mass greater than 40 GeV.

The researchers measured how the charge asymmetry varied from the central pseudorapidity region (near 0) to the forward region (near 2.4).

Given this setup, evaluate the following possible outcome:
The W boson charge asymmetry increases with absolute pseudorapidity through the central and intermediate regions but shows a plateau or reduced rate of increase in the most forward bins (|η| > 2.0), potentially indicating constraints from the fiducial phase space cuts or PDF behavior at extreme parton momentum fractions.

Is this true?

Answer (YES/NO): NO